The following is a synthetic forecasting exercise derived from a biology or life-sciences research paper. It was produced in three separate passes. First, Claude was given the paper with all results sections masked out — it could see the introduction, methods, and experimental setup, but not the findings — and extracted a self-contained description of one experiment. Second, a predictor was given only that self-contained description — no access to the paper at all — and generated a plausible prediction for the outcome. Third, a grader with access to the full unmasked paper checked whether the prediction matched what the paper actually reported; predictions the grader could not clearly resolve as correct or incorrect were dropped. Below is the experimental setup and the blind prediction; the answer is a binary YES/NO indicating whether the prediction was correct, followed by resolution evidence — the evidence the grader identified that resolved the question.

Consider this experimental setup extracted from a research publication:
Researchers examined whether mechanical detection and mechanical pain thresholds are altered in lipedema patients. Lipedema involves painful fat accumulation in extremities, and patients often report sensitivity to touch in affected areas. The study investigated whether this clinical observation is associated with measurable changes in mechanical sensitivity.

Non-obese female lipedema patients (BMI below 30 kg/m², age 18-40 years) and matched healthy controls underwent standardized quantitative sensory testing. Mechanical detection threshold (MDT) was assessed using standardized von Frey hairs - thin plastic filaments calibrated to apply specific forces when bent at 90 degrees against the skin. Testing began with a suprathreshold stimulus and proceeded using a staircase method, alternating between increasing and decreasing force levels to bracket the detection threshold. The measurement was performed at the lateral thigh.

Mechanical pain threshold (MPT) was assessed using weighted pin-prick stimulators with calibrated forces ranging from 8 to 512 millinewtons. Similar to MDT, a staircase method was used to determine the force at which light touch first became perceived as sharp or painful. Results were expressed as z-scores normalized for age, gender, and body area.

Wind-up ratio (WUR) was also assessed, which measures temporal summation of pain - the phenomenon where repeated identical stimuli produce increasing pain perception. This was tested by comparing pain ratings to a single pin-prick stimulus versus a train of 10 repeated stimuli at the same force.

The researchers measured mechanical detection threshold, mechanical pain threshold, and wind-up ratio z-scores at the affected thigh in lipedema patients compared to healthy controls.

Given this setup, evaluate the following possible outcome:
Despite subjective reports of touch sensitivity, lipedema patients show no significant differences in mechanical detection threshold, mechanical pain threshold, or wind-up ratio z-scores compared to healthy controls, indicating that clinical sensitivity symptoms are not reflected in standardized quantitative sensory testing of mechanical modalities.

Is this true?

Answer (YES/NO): YES